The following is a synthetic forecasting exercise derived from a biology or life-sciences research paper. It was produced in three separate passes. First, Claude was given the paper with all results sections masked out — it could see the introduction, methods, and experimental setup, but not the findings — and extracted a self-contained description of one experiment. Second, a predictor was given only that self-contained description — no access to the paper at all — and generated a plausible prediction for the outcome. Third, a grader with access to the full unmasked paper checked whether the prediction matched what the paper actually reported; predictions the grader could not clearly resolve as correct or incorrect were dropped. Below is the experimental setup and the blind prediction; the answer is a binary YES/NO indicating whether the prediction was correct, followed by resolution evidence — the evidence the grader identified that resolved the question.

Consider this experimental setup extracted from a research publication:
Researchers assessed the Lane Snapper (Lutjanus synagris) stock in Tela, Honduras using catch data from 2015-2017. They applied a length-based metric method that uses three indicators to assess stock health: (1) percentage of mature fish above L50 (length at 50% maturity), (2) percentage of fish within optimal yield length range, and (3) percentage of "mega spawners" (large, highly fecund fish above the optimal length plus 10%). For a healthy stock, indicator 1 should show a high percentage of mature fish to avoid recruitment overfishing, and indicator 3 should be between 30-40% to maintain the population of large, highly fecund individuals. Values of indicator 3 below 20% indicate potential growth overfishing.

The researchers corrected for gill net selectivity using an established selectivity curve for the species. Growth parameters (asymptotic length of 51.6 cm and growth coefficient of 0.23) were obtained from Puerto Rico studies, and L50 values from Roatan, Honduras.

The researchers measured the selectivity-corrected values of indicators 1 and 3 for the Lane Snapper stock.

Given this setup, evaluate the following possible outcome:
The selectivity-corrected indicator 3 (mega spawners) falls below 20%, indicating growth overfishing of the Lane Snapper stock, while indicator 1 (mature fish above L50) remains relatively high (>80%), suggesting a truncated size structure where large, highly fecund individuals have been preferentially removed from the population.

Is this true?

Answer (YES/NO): NO